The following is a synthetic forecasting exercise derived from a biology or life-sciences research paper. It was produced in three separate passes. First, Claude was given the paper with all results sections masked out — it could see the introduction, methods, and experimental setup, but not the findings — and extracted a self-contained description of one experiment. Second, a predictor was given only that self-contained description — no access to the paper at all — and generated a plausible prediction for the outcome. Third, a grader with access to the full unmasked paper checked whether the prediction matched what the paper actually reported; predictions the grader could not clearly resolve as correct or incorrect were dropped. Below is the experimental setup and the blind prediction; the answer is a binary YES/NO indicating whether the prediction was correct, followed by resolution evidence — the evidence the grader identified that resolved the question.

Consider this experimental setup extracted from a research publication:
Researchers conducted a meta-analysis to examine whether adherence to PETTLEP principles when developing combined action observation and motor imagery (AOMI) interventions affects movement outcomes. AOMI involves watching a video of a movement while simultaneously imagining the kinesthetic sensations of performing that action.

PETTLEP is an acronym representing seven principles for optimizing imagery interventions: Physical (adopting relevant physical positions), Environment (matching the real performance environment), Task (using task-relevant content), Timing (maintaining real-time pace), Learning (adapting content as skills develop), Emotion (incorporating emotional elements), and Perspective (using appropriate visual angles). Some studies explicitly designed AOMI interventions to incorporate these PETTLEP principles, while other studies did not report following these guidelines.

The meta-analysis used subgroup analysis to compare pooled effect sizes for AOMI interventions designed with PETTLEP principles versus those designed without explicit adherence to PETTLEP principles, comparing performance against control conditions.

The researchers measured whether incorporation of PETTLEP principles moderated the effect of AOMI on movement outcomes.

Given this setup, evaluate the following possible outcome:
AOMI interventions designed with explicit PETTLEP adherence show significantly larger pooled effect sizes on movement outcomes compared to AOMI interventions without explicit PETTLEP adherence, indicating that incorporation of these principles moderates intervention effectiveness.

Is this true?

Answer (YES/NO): NO